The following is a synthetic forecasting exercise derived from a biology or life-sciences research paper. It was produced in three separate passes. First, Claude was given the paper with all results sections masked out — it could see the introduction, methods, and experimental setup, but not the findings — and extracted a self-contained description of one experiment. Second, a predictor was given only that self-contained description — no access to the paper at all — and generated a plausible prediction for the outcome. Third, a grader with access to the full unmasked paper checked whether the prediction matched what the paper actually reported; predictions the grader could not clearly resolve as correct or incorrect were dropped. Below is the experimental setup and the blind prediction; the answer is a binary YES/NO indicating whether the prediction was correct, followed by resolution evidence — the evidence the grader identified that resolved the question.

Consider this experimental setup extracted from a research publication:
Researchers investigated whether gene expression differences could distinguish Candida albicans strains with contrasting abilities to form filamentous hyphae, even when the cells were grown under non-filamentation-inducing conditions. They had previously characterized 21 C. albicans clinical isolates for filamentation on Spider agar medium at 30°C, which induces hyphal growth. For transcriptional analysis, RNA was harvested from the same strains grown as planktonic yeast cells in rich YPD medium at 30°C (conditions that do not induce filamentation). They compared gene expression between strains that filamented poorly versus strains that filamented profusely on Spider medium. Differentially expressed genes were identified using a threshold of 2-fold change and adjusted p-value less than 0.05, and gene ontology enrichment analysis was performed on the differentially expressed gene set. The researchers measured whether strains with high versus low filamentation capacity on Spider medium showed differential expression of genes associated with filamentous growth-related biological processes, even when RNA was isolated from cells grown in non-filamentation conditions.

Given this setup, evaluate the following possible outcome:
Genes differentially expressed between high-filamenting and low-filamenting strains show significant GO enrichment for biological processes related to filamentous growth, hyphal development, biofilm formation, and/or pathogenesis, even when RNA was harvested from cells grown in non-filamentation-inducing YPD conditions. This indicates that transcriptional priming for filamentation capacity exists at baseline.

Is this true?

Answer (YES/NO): YES